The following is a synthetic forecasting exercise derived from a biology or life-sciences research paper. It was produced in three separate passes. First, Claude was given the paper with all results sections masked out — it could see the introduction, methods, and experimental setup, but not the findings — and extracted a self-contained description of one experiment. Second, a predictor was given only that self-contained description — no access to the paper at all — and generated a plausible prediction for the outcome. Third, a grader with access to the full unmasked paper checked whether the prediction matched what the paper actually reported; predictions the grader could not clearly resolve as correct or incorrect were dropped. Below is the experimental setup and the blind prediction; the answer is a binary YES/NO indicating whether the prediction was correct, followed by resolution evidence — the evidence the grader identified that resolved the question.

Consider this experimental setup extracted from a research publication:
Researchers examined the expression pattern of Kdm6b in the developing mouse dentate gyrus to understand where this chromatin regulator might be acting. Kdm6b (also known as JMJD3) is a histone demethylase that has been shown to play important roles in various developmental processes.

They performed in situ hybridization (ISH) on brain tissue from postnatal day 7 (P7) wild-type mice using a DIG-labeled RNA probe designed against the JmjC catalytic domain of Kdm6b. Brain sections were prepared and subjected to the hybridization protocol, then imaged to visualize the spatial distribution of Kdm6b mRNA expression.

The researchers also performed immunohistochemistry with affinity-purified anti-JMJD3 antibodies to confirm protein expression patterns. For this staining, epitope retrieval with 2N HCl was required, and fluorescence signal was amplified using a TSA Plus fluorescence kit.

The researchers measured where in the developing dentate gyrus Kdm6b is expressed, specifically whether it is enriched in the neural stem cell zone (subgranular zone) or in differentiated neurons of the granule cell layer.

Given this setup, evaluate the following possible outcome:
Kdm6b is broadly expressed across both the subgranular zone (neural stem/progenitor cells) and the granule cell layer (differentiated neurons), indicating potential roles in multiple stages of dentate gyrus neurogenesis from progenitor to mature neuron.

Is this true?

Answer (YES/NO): YES